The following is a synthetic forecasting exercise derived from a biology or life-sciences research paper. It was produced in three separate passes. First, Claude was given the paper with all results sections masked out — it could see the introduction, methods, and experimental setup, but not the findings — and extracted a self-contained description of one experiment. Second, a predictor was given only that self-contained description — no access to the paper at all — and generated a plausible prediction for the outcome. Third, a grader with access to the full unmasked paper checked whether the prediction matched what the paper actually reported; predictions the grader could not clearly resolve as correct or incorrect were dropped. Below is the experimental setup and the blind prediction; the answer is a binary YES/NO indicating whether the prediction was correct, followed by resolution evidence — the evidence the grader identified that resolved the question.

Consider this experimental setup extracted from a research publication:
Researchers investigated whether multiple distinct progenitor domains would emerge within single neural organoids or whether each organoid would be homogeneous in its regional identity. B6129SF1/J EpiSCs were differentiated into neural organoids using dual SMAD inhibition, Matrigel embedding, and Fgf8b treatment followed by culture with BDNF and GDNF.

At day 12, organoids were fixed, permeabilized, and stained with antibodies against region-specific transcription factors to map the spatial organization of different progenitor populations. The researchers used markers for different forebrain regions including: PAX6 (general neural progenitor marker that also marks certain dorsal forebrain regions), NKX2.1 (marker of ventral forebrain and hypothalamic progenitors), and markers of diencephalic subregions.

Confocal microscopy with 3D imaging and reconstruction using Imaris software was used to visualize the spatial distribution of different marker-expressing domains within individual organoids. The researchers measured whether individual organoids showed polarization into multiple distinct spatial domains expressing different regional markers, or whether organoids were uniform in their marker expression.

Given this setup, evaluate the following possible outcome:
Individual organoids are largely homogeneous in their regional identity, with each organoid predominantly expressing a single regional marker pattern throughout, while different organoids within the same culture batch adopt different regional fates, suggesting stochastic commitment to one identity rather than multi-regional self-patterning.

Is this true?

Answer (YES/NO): NO